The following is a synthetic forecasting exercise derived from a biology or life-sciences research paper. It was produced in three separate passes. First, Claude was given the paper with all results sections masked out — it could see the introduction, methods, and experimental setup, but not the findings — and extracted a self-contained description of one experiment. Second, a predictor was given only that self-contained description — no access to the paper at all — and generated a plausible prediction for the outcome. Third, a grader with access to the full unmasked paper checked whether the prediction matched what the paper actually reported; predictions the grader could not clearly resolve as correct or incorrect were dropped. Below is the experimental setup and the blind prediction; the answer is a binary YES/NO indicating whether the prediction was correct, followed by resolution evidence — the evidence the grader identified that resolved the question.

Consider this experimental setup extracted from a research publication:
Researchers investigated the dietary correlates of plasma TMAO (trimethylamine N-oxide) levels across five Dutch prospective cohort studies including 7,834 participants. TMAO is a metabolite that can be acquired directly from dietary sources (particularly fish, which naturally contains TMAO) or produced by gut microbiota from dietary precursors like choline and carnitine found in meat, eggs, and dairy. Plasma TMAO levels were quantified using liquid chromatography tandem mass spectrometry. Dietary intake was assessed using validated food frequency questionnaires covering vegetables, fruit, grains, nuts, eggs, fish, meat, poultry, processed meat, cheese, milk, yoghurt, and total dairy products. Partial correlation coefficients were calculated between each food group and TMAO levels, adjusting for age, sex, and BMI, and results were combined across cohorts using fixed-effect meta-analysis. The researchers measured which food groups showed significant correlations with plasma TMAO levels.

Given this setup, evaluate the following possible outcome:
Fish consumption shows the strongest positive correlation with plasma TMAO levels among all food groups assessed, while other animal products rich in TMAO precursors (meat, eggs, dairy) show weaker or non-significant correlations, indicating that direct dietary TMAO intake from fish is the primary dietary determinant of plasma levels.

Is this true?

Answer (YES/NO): YES